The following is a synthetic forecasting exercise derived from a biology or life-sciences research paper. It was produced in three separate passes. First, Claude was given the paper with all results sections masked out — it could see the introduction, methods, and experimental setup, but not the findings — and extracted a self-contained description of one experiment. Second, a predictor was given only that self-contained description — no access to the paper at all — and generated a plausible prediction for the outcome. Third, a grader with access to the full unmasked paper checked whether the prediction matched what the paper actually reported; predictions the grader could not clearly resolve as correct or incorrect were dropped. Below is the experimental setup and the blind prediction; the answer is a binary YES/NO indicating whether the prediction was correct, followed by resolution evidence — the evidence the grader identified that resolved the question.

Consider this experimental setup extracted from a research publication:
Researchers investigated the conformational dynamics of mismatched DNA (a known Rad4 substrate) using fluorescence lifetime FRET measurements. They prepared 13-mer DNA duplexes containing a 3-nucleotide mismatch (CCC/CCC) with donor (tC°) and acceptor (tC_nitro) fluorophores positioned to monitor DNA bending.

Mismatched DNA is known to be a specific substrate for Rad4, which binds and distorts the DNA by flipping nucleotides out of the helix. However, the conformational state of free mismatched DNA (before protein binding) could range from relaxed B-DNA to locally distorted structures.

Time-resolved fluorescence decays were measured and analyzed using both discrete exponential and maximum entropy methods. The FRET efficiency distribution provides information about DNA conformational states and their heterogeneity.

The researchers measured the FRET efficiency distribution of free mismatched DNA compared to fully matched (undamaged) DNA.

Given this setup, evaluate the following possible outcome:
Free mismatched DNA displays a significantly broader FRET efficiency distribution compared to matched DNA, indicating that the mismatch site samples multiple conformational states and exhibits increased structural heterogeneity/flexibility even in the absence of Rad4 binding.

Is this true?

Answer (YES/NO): YES